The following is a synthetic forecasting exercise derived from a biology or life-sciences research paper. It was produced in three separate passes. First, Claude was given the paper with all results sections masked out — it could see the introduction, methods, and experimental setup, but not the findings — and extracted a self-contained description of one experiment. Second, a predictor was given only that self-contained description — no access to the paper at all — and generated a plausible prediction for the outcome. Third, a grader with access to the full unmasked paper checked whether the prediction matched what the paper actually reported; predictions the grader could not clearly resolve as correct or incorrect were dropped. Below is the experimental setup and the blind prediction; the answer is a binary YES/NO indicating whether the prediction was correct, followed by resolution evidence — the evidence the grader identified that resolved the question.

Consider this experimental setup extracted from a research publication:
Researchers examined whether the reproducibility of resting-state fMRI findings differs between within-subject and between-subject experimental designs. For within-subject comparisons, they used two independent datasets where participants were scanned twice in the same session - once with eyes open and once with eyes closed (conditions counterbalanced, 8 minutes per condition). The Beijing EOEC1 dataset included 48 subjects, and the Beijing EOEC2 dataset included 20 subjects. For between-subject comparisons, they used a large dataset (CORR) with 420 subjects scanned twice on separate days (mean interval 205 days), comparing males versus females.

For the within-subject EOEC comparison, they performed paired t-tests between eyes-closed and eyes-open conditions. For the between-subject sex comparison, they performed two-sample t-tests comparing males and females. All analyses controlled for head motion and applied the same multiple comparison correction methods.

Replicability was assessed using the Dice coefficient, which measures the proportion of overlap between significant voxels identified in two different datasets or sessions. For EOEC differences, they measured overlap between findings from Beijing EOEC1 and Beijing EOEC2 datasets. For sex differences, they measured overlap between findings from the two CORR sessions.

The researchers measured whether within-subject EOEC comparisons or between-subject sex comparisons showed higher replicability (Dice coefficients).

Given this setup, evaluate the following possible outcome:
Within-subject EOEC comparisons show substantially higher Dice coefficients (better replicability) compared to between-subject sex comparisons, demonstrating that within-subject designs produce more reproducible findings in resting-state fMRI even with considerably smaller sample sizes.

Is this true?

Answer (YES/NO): YES